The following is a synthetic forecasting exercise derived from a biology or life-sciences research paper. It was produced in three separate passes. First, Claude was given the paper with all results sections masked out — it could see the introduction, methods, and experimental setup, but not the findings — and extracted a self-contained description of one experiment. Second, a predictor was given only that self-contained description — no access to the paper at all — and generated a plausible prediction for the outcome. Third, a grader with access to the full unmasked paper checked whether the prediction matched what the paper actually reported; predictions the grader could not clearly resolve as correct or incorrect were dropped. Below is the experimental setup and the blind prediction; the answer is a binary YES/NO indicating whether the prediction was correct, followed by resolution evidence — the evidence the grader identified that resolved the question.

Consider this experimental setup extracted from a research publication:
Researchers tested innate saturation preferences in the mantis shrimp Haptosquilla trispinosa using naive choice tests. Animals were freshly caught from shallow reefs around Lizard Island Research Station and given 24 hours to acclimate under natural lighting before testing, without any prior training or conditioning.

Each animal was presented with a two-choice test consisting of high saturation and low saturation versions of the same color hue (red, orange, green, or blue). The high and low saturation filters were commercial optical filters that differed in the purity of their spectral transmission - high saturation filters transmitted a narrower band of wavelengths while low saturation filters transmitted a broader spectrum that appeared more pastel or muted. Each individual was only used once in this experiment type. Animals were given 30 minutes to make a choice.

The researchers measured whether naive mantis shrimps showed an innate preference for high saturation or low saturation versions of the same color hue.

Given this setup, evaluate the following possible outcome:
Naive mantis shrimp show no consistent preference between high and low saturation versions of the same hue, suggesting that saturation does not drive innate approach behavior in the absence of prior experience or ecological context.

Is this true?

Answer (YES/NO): NO